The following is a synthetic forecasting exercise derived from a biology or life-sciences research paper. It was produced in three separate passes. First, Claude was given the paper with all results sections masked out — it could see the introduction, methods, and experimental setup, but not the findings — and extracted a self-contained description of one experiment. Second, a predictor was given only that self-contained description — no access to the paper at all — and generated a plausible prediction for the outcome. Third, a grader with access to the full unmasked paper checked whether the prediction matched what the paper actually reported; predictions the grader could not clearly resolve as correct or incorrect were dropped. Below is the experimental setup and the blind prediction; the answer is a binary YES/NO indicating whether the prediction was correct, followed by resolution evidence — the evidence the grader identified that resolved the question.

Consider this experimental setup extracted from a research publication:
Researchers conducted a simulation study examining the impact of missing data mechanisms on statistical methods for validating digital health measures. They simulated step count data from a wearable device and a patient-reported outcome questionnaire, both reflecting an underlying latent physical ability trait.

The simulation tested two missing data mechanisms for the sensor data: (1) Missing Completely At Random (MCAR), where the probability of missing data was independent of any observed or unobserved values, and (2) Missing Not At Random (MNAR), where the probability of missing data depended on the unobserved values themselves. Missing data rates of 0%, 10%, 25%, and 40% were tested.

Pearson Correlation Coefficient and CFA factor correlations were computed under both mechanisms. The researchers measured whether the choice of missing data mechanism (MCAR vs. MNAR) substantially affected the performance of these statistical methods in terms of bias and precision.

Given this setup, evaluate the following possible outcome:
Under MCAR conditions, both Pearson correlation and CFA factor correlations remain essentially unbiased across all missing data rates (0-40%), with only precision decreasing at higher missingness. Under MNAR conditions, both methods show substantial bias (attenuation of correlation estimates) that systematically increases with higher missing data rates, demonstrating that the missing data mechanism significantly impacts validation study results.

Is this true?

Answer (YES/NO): NO